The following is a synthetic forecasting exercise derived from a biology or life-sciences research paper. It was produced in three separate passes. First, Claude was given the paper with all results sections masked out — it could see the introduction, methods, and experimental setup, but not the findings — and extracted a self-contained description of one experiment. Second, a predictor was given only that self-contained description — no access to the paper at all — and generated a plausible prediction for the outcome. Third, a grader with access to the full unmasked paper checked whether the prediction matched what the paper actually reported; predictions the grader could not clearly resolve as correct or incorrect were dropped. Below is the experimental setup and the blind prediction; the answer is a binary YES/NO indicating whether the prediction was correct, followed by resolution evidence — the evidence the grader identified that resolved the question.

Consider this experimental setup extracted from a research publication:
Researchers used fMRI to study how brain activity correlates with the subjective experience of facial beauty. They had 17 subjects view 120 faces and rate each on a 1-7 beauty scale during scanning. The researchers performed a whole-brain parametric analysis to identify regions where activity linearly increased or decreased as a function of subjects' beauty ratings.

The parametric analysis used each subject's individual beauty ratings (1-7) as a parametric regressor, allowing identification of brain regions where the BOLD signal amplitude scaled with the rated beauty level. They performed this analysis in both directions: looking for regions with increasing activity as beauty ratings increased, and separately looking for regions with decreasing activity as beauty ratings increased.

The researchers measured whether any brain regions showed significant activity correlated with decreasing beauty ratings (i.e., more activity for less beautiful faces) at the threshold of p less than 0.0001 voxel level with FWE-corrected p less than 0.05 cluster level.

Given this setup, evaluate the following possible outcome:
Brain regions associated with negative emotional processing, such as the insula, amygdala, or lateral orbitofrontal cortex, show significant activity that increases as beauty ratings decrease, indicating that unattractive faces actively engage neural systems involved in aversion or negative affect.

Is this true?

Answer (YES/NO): NO